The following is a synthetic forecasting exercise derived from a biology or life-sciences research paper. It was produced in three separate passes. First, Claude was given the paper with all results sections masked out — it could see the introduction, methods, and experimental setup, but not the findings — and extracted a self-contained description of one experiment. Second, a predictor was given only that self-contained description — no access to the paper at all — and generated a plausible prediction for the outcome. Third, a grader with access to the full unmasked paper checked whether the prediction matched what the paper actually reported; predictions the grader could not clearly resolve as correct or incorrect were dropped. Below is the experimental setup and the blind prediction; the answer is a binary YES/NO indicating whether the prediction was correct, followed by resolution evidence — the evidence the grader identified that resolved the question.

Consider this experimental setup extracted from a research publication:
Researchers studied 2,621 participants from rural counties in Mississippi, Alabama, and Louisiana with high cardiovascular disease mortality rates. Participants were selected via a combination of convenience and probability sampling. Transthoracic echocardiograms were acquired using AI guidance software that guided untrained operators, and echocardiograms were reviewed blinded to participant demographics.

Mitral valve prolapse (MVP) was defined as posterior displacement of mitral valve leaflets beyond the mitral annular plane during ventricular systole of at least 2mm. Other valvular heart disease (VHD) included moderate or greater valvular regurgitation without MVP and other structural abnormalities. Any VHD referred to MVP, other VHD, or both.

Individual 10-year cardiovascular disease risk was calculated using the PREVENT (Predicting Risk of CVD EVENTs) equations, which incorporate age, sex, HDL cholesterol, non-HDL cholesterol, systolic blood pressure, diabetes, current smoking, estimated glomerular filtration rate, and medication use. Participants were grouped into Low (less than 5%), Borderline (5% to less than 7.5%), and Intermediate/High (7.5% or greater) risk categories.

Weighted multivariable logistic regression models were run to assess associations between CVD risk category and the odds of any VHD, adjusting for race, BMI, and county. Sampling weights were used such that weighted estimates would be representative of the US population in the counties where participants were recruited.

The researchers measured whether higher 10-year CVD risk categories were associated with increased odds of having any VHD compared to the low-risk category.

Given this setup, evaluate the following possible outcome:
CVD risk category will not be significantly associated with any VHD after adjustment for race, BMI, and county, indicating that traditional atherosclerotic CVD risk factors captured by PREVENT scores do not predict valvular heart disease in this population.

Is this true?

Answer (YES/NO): NO